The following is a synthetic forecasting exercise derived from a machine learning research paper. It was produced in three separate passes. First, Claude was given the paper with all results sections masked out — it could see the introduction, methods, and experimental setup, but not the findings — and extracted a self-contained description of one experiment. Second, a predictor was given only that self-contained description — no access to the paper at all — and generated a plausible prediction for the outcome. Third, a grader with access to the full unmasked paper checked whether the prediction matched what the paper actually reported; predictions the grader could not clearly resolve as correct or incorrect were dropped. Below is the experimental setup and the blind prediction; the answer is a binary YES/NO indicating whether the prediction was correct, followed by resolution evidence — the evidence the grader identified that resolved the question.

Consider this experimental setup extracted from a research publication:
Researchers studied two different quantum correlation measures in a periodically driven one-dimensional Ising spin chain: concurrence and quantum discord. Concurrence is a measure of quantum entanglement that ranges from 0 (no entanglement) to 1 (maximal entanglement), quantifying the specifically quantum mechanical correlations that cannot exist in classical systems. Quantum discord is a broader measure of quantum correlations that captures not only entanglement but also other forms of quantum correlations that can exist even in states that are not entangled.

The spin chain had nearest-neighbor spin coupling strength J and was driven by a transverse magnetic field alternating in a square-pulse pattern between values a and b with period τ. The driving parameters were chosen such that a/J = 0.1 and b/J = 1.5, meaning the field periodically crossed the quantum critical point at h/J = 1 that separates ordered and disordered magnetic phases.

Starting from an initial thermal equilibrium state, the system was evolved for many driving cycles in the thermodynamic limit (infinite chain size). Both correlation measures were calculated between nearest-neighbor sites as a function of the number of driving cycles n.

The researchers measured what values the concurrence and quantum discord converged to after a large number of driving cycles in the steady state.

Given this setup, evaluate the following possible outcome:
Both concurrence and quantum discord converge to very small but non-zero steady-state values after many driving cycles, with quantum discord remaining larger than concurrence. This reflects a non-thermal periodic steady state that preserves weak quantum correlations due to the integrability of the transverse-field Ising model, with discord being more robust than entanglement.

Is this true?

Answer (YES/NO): NO